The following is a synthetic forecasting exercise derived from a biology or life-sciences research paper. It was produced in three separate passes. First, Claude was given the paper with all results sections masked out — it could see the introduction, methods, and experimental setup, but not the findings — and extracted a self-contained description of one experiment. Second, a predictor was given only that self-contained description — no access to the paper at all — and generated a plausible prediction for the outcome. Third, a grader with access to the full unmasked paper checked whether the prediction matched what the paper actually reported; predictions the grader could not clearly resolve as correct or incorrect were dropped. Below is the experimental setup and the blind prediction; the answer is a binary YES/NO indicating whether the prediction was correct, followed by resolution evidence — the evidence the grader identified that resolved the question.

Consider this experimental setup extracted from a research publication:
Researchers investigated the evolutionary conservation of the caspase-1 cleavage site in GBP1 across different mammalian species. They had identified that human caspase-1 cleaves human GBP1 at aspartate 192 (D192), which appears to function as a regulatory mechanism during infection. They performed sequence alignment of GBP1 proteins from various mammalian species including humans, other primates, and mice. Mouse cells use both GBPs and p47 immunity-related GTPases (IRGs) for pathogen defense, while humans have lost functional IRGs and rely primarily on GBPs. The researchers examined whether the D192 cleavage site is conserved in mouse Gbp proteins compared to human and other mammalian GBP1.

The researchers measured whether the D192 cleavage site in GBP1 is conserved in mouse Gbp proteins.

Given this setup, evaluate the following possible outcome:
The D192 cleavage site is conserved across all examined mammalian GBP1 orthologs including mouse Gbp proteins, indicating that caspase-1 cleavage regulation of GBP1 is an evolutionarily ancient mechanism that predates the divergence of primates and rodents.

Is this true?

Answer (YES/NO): NO